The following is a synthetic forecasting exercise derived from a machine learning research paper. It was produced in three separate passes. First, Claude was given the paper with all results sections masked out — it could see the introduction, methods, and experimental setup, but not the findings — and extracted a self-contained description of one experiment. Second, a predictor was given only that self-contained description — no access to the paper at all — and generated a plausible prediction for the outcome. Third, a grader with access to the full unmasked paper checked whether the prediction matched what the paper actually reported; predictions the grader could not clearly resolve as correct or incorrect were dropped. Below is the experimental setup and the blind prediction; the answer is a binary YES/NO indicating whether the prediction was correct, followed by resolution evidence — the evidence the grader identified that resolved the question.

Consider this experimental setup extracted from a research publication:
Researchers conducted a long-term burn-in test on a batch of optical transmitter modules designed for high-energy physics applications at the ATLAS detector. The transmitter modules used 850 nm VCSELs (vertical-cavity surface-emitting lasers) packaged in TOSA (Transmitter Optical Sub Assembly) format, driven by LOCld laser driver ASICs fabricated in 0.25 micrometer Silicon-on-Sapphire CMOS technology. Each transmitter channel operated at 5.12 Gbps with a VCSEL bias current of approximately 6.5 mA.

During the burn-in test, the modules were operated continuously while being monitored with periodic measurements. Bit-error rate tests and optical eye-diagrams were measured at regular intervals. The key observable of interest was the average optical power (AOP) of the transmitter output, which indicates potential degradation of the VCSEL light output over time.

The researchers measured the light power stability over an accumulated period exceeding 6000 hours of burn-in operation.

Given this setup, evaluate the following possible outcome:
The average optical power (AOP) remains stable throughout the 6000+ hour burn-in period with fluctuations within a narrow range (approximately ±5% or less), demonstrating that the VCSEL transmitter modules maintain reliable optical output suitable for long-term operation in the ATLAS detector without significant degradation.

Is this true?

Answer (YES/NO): YES